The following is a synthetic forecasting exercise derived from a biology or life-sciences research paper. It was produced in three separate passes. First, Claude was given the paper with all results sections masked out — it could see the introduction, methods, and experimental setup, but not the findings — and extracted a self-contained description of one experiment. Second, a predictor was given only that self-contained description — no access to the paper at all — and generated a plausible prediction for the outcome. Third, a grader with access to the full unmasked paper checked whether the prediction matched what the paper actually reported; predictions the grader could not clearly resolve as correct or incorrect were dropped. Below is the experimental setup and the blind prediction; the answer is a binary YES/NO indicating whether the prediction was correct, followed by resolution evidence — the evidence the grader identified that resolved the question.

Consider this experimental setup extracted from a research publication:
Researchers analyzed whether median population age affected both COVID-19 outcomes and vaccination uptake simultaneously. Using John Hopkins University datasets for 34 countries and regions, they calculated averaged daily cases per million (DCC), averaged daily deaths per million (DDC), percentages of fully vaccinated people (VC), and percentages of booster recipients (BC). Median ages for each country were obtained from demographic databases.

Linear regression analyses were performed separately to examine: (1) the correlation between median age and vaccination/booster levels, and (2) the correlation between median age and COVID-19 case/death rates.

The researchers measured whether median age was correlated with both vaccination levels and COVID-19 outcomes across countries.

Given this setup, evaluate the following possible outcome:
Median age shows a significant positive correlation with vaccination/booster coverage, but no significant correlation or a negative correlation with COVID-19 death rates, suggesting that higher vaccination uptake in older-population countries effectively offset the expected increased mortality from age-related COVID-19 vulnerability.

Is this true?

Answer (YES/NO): NO